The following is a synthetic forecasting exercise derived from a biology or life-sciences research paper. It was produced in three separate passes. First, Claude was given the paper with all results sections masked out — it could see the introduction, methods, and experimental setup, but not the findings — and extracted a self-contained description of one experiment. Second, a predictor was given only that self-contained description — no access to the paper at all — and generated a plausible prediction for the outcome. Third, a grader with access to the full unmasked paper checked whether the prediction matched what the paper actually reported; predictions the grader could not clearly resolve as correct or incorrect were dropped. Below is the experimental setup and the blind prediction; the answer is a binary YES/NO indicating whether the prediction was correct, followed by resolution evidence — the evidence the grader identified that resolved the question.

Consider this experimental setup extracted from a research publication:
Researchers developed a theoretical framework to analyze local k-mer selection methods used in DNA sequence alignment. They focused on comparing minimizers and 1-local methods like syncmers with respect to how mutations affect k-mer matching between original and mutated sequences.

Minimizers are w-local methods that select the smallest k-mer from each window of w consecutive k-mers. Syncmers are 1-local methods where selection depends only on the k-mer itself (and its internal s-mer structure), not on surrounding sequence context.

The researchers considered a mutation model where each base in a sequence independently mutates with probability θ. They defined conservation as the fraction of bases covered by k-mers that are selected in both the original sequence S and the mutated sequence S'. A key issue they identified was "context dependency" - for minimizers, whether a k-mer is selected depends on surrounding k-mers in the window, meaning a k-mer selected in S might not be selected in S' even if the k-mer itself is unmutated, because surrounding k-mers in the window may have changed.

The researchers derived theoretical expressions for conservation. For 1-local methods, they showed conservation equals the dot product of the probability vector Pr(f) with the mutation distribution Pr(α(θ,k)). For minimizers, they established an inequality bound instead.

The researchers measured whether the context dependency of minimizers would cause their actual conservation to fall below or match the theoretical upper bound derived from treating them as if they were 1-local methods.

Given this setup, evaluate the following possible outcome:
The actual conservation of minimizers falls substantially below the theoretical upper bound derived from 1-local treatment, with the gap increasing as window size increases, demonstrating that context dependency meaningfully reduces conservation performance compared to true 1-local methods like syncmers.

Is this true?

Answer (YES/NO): NO